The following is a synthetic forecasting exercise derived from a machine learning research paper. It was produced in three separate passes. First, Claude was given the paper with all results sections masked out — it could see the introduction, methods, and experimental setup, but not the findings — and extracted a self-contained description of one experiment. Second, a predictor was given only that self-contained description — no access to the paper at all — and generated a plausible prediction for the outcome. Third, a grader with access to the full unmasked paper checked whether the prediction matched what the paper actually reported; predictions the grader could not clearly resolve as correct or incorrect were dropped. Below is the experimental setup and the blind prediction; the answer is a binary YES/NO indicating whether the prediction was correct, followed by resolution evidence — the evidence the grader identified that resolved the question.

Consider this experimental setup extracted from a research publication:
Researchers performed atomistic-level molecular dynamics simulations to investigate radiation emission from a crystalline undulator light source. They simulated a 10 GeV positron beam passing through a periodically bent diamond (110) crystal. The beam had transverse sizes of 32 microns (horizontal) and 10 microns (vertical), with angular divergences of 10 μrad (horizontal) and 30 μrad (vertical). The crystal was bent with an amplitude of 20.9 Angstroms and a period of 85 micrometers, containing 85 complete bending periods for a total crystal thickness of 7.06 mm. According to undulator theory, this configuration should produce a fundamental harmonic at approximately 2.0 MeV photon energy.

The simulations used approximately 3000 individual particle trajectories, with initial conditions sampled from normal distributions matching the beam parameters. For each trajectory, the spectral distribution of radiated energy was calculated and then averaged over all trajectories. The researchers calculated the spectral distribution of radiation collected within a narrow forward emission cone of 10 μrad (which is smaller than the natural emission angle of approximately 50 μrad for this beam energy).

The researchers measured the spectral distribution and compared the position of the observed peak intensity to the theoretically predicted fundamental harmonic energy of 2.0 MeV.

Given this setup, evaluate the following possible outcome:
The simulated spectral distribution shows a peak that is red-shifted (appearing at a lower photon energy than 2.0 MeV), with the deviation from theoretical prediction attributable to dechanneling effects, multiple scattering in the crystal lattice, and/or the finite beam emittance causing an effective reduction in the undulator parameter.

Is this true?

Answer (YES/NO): YES